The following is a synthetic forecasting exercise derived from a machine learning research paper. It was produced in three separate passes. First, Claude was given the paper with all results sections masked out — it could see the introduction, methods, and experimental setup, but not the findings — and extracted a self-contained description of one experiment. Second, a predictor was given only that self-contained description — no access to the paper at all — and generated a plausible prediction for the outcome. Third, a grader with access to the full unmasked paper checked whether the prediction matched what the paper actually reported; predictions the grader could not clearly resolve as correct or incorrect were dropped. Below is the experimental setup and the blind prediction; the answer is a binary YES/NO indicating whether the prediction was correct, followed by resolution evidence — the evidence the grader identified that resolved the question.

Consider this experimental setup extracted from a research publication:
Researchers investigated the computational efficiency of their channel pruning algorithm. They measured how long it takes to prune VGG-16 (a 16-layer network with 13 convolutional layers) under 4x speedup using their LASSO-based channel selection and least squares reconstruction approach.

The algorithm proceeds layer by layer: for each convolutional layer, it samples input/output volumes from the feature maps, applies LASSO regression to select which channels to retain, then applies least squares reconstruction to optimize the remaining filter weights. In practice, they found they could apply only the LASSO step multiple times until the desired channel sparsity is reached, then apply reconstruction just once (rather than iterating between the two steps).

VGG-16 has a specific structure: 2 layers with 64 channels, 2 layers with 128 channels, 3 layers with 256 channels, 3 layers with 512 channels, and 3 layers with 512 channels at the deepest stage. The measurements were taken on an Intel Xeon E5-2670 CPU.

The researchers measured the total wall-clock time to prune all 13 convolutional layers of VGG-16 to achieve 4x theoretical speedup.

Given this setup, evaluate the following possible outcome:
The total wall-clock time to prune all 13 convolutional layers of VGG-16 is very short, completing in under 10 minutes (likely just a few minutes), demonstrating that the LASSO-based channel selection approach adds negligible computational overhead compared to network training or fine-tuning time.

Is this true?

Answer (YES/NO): YES